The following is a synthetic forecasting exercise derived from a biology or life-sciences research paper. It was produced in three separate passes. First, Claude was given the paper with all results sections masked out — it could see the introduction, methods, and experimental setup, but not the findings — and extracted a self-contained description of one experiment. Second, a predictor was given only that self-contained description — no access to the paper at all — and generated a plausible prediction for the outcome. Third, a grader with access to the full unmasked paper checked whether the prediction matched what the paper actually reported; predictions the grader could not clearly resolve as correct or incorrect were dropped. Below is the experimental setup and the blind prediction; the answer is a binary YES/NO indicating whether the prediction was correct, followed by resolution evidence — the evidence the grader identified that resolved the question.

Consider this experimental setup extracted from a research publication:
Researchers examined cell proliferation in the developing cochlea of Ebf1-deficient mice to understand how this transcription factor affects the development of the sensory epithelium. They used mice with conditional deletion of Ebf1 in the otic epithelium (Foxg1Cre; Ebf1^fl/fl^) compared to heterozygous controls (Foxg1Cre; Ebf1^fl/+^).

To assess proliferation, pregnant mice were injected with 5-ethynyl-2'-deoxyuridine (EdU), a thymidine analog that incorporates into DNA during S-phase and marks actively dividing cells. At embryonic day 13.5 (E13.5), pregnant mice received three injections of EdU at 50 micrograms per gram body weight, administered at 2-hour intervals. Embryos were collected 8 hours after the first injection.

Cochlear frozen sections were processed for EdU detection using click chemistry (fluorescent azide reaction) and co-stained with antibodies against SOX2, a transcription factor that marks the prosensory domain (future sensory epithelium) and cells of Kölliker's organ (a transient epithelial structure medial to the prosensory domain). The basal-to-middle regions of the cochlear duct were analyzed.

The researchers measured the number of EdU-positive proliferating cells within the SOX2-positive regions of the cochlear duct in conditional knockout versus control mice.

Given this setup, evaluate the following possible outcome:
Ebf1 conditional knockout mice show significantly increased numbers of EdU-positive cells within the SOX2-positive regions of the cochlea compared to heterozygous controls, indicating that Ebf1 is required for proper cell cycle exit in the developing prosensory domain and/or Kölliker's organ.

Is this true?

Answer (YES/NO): YES